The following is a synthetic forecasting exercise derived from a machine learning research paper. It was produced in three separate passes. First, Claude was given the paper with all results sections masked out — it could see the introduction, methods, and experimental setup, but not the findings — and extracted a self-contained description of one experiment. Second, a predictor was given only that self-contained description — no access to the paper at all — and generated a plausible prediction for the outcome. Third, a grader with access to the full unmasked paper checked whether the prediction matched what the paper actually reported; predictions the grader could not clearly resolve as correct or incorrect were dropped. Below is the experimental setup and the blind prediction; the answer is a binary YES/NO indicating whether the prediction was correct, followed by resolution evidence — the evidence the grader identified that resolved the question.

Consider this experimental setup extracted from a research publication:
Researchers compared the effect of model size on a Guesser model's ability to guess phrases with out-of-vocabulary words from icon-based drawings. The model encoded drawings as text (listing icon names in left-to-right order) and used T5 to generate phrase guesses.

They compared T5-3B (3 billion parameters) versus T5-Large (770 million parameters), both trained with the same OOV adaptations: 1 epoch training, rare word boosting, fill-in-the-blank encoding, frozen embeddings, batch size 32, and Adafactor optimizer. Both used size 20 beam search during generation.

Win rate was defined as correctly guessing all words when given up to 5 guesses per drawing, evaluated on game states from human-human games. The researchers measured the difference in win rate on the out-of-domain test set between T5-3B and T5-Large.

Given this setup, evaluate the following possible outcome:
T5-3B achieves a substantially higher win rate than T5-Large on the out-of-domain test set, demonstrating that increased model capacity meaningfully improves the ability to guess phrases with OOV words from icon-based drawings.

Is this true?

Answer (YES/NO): YES